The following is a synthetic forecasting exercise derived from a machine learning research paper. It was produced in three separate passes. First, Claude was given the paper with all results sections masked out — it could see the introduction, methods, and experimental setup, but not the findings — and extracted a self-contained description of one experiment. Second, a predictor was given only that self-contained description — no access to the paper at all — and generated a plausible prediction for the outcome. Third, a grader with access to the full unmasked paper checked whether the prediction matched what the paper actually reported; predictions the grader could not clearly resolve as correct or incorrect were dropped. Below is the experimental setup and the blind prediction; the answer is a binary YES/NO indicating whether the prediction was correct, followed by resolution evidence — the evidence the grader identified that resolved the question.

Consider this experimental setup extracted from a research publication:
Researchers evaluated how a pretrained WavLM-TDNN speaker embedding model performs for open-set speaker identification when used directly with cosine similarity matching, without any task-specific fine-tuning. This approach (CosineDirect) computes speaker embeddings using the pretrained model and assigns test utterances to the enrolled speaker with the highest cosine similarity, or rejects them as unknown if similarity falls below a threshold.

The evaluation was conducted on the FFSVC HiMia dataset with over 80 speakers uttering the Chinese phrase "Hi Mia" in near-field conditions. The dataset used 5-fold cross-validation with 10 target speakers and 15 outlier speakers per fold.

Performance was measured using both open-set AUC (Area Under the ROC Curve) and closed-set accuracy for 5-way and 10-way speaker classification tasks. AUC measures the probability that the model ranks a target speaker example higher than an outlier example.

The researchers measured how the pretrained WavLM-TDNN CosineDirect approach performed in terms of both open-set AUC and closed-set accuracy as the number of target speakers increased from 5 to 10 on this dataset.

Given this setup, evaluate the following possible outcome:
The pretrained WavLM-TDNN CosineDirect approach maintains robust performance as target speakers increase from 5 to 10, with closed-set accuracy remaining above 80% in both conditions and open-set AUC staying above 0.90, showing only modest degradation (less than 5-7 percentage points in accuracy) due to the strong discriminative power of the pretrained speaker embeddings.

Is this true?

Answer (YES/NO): NO